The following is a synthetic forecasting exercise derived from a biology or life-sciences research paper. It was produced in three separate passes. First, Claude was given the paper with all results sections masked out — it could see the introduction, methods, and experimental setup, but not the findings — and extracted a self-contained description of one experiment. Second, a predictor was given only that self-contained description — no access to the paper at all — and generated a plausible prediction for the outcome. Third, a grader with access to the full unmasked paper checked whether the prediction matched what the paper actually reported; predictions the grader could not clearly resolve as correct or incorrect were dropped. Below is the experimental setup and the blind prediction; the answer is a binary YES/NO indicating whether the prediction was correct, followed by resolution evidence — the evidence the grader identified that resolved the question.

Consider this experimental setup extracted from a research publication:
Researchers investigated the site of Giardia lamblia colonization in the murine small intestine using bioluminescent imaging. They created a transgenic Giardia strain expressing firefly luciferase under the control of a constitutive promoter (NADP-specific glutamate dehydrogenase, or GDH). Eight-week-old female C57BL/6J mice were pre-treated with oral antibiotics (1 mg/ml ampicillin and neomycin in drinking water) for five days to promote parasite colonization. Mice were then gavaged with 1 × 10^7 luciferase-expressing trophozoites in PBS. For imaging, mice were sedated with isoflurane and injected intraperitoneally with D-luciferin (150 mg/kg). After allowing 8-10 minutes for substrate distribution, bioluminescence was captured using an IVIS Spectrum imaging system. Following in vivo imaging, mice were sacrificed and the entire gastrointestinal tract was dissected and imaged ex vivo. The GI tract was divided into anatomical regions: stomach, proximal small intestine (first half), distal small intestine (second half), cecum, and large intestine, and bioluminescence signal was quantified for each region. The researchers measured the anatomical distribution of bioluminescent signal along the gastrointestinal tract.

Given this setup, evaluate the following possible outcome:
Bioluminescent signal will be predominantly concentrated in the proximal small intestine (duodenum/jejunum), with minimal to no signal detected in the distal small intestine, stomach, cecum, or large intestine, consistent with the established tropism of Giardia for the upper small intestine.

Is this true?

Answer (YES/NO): NO